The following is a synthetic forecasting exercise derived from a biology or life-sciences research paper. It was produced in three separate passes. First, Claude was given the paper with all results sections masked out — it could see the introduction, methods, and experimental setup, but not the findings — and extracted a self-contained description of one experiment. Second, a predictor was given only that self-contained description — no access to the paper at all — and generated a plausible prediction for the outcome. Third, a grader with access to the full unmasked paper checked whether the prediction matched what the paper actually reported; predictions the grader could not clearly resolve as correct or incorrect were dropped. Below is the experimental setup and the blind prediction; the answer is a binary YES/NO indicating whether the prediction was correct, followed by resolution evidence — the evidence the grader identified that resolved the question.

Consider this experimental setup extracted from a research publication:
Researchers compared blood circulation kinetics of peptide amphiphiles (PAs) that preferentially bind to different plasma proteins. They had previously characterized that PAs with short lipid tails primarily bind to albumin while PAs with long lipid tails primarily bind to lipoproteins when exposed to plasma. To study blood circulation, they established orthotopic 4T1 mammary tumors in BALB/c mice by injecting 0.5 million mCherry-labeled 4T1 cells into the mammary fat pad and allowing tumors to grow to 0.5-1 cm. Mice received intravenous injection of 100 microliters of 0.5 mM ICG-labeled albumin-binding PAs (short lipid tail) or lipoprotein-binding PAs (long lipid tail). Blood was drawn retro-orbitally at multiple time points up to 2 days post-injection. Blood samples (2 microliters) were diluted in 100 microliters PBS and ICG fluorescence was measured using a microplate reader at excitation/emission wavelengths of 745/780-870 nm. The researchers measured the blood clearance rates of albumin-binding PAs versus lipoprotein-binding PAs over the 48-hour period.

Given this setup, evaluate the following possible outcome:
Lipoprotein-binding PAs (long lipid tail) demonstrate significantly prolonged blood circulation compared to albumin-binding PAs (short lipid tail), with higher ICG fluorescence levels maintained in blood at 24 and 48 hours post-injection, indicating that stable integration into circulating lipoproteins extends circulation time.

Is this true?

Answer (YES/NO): NO